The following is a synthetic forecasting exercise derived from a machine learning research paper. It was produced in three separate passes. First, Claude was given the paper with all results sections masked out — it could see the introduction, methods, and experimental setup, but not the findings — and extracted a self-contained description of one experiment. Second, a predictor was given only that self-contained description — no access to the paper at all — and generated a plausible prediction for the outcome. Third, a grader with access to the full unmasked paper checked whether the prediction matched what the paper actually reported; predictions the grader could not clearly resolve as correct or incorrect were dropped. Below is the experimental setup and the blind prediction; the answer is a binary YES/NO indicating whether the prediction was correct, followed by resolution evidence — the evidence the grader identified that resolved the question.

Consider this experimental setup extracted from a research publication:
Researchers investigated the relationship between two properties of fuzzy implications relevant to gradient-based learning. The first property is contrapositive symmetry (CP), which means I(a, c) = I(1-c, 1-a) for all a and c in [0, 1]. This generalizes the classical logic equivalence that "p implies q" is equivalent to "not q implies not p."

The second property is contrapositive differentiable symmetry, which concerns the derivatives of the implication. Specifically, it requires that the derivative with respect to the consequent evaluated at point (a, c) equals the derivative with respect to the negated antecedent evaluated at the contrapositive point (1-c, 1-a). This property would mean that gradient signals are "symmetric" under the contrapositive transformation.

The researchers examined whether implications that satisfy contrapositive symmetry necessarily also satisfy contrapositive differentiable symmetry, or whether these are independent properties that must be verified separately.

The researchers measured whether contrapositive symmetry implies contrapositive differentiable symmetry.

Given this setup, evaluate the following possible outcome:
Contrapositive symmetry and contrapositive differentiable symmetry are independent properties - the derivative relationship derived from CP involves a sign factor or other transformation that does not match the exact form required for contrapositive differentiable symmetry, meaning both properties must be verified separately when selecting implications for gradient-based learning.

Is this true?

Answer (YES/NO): NO